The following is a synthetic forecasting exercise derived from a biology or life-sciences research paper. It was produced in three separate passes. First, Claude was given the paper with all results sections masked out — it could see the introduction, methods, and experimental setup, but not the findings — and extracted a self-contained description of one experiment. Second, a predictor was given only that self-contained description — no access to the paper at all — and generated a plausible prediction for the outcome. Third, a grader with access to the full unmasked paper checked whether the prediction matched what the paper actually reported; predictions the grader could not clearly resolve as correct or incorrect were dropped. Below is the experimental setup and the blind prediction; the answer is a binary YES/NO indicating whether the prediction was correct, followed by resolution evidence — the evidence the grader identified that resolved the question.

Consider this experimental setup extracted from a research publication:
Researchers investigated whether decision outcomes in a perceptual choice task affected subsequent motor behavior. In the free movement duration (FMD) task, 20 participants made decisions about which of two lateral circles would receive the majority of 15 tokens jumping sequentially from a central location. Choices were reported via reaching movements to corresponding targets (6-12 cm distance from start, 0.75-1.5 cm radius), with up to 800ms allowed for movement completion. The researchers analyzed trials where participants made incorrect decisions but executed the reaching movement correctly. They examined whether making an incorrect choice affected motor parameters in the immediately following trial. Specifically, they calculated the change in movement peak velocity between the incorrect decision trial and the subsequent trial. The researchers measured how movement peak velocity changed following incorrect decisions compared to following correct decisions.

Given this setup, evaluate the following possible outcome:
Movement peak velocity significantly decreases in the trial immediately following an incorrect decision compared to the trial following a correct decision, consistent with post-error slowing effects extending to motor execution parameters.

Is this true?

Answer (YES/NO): NO